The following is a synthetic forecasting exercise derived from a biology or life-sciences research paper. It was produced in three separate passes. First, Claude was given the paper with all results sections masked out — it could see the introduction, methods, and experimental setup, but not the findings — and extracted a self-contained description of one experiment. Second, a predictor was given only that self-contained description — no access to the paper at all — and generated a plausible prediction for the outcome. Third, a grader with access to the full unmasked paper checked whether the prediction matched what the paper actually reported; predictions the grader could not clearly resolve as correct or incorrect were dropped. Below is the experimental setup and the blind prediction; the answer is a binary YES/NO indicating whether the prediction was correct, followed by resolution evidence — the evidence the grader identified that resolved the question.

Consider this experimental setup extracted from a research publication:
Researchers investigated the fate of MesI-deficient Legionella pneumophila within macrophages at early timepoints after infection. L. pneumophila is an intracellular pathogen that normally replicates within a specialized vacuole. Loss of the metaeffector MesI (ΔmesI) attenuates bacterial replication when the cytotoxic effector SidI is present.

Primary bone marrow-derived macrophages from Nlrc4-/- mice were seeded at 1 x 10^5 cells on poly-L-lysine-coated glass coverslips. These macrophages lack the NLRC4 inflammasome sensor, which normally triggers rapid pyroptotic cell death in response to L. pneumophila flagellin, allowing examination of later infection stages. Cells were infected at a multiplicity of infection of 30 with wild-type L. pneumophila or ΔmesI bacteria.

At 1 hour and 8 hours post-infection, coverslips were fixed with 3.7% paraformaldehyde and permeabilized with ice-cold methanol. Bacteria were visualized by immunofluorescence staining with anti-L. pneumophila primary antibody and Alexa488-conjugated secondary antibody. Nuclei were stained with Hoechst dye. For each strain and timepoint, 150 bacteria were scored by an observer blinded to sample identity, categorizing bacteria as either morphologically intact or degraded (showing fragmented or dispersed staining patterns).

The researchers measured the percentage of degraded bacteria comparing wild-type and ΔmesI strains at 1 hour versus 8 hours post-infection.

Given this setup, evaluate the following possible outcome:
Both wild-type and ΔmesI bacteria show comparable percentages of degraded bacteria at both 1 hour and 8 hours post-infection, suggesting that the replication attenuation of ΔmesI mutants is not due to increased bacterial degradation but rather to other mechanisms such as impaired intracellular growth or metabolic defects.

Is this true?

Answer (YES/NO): NO